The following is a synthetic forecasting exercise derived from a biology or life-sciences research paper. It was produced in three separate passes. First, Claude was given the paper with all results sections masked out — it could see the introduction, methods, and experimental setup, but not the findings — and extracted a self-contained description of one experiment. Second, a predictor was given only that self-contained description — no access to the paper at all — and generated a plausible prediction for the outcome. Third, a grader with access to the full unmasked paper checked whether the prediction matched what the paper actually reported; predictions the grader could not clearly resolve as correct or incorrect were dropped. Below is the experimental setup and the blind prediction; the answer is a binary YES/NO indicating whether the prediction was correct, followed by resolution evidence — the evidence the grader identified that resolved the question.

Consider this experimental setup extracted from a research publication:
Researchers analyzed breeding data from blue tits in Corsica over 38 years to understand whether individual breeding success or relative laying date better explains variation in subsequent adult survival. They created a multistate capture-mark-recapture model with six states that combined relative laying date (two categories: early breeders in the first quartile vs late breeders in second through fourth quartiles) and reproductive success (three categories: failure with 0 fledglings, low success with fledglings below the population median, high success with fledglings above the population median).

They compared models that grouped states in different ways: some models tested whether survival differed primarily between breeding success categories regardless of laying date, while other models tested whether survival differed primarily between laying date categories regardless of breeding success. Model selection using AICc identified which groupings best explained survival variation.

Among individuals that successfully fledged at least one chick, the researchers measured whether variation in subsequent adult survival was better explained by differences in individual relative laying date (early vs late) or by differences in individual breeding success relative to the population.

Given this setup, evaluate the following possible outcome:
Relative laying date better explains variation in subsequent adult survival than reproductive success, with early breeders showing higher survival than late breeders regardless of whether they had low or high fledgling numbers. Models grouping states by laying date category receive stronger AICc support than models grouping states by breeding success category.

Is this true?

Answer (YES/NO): YES